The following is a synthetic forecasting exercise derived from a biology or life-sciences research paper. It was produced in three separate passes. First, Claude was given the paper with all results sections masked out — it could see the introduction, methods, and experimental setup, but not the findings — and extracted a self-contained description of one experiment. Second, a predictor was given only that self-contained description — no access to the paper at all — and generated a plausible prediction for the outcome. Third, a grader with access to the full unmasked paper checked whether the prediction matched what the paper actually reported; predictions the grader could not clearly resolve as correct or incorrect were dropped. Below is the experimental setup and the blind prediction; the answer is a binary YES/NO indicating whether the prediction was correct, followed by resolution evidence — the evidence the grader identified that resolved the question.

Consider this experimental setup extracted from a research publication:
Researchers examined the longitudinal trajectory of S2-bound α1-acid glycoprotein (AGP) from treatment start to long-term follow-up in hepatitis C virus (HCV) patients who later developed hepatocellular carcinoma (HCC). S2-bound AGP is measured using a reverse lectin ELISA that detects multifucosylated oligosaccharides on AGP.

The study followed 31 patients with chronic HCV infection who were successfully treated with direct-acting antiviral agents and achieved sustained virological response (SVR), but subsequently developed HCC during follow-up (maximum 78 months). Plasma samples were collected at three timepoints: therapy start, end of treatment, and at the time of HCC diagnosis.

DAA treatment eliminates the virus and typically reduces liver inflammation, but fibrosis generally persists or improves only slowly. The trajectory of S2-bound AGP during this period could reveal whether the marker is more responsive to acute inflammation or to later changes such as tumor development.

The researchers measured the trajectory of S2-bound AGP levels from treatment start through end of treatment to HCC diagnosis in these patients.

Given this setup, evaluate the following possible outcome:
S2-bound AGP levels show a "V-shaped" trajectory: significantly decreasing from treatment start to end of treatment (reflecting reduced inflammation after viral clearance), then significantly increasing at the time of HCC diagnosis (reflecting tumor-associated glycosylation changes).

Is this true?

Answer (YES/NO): NO